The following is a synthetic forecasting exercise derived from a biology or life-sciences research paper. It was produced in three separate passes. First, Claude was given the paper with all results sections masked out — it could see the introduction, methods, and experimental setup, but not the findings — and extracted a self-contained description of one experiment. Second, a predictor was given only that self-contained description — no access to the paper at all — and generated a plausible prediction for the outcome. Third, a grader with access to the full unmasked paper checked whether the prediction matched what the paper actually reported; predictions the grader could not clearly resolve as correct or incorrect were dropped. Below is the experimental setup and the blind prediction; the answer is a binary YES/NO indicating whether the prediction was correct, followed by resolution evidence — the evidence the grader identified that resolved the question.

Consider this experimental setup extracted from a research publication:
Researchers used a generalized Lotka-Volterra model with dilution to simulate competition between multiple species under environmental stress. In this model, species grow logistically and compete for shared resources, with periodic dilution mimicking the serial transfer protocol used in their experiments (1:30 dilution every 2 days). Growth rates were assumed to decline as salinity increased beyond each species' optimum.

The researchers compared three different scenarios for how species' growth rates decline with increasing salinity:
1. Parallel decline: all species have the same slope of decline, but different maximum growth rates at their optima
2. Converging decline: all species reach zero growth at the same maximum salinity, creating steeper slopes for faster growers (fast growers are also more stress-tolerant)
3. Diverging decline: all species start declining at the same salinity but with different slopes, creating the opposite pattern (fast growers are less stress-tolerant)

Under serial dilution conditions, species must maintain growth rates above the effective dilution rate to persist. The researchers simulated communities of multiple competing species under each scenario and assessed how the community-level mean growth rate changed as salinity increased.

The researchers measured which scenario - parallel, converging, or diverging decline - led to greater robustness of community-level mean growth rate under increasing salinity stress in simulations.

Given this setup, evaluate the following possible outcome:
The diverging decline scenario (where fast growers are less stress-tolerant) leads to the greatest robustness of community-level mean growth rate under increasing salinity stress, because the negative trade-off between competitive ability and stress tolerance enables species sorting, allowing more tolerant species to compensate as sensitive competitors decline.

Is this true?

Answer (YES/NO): NO